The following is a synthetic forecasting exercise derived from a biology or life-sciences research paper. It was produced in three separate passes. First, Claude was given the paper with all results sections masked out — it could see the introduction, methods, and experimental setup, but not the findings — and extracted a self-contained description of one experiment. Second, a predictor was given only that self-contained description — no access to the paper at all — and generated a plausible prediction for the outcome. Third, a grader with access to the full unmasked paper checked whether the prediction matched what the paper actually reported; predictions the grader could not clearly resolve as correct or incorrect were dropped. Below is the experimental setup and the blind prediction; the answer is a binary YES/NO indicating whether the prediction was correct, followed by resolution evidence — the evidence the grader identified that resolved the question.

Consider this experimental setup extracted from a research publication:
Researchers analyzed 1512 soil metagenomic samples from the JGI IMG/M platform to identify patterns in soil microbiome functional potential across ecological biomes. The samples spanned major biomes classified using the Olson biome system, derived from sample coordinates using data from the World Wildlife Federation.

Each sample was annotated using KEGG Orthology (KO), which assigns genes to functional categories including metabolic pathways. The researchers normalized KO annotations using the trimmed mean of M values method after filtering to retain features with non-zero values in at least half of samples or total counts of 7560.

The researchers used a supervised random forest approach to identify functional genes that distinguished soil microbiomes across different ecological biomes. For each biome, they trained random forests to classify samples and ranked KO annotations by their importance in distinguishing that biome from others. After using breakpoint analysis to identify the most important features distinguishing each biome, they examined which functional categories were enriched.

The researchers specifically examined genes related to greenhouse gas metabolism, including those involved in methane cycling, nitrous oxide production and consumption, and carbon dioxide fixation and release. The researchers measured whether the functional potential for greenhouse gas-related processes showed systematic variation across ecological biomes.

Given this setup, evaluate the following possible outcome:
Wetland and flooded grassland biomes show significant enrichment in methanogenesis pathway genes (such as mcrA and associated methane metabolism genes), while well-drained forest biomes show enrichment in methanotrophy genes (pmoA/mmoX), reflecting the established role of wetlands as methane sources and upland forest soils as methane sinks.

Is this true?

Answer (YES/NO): NO